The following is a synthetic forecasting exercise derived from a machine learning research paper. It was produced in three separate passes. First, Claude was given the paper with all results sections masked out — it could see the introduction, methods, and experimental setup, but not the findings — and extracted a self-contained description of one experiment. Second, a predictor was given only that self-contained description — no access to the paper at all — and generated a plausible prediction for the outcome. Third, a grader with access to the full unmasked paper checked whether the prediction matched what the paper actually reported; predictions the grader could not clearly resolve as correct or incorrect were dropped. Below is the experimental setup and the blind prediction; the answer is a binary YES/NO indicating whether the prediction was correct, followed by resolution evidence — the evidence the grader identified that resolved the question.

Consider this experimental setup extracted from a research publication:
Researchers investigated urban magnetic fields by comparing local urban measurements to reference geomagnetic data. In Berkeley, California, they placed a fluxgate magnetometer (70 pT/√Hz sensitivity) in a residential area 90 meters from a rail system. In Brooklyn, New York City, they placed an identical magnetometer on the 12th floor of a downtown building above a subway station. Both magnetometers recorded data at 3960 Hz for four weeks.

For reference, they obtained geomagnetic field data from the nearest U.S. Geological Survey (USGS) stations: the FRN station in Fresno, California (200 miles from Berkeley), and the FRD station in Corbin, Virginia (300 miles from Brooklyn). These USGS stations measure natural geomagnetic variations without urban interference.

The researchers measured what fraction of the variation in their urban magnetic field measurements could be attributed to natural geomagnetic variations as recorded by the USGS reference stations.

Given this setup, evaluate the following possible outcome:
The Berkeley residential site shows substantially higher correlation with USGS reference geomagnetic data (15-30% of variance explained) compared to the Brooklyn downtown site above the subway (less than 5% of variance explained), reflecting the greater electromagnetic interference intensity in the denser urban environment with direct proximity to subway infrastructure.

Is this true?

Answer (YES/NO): NO